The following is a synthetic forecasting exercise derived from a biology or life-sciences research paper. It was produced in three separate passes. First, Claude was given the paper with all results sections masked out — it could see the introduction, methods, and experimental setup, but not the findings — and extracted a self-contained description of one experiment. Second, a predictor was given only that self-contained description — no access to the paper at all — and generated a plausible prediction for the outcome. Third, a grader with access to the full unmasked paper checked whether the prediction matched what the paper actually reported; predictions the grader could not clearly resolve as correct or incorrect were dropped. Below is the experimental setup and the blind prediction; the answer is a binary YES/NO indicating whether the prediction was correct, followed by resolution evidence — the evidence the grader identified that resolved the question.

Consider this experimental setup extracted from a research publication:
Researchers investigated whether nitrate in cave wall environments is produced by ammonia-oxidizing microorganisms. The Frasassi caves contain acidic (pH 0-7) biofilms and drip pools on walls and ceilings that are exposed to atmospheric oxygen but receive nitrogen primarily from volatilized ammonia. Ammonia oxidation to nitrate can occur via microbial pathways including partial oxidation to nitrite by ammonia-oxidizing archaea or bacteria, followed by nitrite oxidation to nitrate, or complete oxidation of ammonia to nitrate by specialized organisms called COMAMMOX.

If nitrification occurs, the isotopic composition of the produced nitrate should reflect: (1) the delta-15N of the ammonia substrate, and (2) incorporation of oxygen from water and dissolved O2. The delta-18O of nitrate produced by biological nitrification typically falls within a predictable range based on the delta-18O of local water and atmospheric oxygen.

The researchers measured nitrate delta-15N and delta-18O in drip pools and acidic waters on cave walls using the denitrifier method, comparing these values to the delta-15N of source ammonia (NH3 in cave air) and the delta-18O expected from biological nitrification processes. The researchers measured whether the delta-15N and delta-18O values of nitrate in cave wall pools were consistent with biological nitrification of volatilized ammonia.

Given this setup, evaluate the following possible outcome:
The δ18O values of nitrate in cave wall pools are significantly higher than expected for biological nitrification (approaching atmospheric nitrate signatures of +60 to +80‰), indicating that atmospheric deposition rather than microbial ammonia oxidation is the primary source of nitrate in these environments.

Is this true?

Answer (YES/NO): NO